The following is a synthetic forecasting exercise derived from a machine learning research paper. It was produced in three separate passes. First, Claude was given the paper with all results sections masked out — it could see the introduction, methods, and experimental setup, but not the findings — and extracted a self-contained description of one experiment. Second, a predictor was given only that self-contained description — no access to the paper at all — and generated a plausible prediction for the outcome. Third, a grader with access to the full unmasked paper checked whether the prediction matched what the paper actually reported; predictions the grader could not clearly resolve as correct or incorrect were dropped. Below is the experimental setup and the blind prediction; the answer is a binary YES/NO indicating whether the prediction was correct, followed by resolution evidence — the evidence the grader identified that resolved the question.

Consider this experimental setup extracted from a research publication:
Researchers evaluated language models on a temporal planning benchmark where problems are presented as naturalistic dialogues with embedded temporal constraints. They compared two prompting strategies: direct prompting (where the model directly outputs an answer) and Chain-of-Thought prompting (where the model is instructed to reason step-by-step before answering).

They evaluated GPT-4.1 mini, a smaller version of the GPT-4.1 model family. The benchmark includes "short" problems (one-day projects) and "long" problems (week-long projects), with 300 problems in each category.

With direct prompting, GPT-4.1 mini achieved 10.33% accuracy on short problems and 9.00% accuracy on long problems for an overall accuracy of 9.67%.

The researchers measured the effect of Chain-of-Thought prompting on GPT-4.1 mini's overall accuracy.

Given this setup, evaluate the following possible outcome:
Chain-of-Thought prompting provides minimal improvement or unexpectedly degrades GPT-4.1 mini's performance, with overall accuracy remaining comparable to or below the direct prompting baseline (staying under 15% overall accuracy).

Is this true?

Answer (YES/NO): NO